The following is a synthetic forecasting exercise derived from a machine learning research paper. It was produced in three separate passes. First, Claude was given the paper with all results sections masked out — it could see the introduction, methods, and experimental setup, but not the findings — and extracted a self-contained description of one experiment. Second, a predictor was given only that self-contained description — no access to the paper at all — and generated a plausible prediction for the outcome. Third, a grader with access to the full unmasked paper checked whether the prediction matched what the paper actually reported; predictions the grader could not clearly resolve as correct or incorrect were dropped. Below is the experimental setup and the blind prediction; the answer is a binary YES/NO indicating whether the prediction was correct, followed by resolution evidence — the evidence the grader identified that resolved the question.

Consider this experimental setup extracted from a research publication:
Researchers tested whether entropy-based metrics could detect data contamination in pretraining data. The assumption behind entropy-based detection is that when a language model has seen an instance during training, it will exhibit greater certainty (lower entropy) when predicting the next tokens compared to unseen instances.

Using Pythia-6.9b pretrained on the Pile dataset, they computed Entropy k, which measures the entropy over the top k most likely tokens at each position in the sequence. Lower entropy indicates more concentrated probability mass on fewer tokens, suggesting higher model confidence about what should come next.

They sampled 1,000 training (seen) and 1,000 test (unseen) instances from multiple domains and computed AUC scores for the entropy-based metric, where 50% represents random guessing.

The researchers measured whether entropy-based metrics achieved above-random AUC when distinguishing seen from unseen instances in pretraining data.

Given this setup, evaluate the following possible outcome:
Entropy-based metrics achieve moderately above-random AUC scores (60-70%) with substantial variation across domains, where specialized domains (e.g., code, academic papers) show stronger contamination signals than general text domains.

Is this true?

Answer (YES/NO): NO